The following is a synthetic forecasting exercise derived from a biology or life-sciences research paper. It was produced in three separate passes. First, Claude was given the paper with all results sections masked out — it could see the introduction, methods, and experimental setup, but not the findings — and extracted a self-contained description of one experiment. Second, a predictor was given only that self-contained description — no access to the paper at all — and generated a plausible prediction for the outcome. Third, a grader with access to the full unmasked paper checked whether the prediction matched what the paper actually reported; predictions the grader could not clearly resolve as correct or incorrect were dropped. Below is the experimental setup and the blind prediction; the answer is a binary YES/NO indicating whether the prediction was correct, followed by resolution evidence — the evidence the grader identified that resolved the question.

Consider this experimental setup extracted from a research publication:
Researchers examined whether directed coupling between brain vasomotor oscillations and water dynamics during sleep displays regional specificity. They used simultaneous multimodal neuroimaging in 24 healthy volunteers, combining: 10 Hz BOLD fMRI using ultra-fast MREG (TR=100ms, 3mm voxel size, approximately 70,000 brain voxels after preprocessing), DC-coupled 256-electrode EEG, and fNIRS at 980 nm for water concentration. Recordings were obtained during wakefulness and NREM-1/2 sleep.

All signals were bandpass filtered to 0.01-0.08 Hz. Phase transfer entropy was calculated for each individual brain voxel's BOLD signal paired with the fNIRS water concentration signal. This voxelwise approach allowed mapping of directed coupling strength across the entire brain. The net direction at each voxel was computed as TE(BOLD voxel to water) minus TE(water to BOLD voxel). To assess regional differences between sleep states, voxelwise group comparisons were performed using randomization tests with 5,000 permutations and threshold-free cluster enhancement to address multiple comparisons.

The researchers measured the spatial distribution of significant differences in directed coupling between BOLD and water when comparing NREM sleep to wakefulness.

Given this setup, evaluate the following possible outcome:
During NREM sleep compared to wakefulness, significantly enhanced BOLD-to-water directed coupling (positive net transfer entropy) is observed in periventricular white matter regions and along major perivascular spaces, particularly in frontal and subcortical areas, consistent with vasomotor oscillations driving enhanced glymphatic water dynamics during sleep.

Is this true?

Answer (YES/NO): NO